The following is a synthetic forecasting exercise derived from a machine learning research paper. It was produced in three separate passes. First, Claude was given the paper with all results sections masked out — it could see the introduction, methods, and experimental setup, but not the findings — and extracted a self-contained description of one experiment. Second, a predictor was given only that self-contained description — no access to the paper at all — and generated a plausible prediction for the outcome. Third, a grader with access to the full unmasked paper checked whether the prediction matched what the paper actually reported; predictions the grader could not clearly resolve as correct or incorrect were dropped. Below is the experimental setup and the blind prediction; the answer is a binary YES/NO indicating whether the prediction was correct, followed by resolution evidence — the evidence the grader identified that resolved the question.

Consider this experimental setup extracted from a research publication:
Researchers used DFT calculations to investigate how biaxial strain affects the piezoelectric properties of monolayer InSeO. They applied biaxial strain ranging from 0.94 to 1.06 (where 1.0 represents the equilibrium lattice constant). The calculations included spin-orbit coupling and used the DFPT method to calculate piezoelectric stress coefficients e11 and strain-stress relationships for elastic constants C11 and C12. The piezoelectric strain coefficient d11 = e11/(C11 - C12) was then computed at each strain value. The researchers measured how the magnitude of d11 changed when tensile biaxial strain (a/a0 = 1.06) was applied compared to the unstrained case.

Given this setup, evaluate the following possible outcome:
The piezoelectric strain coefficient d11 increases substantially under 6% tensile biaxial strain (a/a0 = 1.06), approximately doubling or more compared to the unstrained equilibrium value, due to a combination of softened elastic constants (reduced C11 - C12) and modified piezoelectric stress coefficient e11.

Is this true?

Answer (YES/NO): NO